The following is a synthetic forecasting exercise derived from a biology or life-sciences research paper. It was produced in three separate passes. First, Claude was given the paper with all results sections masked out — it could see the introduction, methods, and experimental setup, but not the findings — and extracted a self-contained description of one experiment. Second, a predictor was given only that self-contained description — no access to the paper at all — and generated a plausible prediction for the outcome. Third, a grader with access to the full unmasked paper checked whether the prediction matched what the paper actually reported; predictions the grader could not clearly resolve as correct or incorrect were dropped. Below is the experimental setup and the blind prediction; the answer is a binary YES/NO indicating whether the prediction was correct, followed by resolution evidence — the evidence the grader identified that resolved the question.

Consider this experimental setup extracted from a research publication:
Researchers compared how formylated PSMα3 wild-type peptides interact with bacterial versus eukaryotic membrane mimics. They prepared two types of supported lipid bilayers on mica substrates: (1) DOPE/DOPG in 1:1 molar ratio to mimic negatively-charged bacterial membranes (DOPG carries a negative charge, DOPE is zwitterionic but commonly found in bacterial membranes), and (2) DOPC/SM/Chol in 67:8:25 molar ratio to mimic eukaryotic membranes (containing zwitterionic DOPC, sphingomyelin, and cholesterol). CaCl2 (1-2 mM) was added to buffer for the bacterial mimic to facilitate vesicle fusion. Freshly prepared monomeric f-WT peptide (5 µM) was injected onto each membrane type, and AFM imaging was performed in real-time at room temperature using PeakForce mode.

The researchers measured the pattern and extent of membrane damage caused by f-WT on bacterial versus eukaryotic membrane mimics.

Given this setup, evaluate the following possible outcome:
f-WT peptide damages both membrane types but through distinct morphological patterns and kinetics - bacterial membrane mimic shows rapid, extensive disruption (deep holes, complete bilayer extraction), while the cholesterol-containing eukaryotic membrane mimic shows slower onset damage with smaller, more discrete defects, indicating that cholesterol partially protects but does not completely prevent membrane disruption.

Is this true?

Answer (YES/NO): NO